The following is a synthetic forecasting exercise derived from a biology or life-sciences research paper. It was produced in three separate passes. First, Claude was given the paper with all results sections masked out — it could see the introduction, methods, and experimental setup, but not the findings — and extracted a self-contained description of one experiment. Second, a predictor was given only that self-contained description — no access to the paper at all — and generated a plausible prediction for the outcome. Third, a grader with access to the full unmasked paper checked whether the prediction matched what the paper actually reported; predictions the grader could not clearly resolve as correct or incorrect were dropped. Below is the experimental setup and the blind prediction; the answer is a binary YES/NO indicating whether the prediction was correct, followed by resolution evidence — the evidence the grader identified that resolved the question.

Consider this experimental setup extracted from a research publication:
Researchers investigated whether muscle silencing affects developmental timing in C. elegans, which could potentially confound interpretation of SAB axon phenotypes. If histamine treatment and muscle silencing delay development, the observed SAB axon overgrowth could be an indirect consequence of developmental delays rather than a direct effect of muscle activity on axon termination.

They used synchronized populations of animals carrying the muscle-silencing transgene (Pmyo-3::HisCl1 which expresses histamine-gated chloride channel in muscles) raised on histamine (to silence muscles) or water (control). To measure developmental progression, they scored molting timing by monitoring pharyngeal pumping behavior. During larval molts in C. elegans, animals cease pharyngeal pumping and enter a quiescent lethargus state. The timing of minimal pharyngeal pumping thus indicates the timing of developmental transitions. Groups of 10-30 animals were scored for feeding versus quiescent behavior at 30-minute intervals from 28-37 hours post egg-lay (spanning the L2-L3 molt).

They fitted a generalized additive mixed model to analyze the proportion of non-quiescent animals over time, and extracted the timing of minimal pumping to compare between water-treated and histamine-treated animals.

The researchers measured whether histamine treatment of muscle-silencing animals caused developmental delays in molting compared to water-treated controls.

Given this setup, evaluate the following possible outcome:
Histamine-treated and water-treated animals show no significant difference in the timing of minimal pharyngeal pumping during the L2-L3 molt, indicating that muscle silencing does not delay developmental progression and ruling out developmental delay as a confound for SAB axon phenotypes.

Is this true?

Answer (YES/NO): NO